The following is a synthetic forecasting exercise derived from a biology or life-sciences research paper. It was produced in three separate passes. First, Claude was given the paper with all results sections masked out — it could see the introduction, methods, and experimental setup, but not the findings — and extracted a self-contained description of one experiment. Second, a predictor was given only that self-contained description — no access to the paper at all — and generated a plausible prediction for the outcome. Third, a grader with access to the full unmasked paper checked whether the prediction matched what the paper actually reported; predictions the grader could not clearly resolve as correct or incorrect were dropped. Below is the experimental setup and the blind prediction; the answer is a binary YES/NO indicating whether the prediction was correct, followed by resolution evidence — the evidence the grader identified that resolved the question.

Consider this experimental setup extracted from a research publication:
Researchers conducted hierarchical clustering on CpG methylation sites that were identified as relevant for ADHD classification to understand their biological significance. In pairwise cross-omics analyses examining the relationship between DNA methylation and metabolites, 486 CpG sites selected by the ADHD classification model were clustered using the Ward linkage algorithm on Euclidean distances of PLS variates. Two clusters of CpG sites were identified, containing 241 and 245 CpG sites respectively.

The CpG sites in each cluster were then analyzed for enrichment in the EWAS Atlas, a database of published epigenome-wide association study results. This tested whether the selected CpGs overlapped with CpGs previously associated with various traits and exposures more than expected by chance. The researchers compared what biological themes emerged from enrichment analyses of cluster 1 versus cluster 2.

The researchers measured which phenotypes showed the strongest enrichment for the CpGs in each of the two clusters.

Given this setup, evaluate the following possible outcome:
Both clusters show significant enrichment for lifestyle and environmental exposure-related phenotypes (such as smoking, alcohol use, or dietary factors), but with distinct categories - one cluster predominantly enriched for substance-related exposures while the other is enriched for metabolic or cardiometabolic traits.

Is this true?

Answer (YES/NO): NO